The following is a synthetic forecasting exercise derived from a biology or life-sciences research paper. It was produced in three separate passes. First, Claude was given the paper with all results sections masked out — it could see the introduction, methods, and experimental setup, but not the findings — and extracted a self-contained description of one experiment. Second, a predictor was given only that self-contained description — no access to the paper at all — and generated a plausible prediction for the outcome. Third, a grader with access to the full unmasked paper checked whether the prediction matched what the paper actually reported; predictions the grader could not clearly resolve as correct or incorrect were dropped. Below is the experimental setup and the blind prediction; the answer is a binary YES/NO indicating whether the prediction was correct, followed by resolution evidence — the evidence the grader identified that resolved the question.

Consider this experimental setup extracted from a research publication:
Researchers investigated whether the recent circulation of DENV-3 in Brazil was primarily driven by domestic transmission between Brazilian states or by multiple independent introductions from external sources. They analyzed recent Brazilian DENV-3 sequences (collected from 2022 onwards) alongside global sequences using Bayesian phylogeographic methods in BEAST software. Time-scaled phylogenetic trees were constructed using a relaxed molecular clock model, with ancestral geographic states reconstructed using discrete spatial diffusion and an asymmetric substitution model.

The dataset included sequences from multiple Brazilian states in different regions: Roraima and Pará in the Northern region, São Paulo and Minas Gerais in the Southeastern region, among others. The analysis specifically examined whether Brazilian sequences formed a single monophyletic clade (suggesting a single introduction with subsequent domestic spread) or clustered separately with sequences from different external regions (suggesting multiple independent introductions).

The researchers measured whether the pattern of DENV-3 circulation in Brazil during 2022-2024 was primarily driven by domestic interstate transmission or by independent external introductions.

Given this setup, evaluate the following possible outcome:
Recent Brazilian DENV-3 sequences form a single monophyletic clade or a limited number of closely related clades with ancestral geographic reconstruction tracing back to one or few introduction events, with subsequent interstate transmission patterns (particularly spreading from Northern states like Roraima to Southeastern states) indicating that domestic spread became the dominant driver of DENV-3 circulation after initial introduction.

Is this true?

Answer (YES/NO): NO